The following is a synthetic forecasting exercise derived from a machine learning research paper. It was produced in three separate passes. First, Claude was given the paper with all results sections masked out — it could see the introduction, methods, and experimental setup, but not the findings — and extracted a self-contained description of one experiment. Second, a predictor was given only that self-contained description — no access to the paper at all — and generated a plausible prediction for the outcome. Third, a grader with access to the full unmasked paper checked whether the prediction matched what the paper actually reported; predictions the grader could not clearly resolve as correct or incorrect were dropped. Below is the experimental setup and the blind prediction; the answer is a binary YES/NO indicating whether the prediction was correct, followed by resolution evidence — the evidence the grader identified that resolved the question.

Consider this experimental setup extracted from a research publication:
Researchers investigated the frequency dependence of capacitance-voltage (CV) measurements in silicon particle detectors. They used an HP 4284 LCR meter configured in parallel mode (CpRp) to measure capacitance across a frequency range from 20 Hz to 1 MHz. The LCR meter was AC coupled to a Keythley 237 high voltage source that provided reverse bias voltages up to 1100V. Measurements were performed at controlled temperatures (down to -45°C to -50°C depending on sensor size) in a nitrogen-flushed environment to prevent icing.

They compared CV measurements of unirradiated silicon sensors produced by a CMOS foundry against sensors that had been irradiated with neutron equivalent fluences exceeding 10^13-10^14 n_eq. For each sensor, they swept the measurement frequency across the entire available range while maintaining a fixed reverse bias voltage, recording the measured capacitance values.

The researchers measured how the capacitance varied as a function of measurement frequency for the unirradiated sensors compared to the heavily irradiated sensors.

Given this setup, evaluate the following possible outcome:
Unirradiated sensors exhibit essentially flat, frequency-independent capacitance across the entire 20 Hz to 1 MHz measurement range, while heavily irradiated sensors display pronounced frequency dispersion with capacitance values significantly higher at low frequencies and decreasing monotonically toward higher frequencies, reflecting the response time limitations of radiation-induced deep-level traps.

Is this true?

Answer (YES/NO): YES